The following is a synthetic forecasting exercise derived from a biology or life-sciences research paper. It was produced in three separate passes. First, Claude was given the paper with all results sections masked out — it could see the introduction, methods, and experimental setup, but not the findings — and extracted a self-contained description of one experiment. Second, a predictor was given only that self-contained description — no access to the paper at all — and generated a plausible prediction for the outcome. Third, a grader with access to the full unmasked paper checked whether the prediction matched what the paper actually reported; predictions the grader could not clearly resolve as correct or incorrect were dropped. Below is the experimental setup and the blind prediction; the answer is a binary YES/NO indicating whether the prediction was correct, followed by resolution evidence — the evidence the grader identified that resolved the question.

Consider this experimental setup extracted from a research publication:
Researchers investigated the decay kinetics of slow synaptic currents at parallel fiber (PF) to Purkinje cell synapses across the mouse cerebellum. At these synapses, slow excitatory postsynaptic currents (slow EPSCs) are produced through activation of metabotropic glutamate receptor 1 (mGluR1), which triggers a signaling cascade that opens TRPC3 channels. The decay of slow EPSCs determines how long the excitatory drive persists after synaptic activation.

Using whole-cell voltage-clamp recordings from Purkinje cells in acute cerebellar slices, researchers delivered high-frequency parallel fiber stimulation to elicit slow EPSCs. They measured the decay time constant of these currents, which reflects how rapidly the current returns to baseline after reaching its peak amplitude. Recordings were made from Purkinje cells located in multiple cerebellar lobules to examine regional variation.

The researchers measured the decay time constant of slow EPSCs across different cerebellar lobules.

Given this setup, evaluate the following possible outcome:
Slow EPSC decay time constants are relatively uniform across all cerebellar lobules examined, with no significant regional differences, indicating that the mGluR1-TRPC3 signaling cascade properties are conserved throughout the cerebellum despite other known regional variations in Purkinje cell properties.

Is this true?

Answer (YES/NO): NO